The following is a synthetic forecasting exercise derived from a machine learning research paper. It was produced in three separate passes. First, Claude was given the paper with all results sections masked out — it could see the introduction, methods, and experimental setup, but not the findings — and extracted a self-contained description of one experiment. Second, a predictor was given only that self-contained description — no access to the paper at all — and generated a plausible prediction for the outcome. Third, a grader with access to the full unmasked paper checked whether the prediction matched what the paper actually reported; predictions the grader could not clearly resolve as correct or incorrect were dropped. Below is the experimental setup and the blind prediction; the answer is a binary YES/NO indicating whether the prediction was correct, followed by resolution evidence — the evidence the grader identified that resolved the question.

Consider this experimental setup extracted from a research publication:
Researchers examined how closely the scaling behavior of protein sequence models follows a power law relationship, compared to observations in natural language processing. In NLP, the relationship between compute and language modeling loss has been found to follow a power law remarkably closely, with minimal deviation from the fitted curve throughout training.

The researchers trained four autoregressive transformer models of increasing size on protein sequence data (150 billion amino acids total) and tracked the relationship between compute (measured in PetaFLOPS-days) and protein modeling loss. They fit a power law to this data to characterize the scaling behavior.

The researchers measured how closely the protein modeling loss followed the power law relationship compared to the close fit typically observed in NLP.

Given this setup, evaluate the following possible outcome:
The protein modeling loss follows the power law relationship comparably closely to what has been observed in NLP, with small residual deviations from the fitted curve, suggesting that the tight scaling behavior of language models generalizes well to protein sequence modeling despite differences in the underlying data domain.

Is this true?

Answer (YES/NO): NO